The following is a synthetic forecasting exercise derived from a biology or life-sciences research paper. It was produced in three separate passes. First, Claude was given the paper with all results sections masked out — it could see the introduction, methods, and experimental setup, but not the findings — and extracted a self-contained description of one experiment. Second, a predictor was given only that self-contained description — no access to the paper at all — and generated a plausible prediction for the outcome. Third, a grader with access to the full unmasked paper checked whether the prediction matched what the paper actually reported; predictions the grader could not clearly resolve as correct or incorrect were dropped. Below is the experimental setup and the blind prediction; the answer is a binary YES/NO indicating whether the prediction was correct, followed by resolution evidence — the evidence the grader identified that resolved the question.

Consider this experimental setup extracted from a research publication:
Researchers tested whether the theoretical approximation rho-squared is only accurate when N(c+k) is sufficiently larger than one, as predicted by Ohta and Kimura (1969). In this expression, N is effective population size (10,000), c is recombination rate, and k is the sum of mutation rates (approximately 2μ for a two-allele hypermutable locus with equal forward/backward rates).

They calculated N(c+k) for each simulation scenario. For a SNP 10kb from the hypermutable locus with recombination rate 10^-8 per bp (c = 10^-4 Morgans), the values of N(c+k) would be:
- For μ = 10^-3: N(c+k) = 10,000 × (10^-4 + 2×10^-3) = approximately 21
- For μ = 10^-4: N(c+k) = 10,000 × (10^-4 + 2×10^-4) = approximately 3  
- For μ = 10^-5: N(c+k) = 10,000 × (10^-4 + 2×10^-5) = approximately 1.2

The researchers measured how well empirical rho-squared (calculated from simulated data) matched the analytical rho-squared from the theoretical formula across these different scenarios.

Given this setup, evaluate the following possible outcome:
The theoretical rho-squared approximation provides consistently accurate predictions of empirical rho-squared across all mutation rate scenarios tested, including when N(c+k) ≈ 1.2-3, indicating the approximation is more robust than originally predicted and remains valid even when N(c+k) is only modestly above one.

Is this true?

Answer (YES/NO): NO